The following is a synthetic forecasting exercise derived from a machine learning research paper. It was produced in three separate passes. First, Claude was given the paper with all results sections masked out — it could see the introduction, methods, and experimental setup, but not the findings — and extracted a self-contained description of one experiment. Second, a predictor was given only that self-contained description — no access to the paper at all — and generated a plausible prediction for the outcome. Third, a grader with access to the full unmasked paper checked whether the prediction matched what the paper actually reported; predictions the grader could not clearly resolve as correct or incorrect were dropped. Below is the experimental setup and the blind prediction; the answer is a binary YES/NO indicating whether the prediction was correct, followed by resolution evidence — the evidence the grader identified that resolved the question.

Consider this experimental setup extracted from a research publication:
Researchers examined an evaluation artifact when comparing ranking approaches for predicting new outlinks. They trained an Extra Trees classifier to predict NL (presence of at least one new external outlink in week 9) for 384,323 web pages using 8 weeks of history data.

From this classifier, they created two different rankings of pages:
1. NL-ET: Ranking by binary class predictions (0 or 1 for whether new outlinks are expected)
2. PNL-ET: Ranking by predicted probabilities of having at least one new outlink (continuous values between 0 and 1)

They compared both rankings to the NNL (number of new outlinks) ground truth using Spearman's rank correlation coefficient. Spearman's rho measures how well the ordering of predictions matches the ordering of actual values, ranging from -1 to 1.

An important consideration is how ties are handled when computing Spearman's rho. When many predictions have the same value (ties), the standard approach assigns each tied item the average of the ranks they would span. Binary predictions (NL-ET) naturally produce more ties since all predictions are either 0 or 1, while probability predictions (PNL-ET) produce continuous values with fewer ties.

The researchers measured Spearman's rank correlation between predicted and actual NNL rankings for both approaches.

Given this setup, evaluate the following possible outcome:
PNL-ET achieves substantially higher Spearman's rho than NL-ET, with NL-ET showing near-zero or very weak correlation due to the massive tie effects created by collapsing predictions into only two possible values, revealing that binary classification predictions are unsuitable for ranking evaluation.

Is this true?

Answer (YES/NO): NO